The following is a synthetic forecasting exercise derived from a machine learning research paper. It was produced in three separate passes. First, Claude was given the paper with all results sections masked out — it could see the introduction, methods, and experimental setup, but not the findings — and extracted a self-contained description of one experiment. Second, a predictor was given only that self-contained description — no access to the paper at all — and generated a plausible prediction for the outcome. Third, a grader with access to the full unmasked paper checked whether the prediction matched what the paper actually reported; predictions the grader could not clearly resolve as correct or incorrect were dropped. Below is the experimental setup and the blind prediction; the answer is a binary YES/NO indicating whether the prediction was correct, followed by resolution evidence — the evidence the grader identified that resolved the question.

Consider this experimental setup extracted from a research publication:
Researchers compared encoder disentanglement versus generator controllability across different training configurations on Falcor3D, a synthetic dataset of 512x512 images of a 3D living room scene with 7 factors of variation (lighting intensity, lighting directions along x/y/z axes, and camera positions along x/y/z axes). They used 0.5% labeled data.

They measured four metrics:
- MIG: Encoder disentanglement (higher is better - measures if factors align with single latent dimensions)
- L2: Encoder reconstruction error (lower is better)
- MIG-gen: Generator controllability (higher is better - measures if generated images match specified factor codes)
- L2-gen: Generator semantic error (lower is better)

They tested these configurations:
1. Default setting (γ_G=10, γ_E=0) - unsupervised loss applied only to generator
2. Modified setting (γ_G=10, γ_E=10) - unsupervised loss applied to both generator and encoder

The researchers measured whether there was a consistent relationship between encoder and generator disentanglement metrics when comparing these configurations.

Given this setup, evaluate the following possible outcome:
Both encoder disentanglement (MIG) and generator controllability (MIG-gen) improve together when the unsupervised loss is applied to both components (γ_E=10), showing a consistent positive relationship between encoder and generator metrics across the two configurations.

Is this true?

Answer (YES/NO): NO